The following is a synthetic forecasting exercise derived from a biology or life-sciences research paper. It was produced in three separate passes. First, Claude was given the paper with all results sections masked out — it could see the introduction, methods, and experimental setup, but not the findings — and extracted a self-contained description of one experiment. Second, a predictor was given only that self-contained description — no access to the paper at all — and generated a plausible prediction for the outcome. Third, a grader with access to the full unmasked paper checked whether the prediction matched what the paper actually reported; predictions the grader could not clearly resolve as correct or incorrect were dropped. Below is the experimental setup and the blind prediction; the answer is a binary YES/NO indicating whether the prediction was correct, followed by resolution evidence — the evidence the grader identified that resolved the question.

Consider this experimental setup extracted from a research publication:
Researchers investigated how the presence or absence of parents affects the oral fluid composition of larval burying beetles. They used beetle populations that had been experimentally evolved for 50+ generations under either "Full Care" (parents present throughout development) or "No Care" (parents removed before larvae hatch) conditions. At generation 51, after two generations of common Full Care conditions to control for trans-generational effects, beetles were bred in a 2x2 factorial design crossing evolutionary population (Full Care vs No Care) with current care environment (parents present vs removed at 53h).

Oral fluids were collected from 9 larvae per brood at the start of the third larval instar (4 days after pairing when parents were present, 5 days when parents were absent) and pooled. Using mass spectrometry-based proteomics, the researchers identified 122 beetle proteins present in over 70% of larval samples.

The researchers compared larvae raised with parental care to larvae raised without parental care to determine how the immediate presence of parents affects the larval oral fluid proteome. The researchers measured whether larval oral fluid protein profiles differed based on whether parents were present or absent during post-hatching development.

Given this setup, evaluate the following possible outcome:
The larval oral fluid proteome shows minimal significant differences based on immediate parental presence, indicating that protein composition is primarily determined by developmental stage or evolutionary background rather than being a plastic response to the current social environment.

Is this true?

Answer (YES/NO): NO